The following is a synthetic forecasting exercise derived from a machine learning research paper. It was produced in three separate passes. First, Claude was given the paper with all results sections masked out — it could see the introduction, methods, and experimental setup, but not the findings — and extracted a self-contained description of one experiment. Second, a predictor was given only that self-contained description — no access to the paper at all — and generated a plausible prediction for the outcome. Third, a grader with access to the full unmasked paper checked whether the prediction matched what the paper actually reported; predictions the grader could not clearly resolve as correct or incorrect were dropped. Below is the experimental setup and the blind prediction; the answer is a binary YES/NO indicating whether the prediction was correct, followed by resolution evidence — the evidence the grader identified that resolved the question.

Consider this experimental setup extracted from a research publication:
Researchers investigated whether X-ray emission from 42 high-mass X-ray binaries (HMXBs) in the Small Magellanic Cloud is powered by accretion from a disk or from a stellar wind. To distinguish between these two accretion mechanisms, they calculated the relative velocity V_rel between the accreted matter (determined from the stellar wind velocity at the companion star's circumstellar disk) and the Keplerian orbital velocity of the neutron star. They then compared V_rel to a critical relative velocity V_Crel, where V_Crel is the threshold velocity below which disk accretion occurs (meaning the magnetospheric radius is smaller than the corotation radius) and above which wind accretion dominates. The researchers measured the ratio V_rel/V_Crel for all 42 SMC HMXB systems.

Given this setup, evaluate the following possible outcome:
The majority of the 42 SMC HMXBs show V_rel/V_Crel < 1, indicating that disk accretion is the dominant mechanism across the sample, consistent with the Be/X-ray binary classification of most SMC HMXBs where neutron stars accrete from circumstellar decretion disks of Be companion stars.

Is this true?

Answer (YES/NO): YES